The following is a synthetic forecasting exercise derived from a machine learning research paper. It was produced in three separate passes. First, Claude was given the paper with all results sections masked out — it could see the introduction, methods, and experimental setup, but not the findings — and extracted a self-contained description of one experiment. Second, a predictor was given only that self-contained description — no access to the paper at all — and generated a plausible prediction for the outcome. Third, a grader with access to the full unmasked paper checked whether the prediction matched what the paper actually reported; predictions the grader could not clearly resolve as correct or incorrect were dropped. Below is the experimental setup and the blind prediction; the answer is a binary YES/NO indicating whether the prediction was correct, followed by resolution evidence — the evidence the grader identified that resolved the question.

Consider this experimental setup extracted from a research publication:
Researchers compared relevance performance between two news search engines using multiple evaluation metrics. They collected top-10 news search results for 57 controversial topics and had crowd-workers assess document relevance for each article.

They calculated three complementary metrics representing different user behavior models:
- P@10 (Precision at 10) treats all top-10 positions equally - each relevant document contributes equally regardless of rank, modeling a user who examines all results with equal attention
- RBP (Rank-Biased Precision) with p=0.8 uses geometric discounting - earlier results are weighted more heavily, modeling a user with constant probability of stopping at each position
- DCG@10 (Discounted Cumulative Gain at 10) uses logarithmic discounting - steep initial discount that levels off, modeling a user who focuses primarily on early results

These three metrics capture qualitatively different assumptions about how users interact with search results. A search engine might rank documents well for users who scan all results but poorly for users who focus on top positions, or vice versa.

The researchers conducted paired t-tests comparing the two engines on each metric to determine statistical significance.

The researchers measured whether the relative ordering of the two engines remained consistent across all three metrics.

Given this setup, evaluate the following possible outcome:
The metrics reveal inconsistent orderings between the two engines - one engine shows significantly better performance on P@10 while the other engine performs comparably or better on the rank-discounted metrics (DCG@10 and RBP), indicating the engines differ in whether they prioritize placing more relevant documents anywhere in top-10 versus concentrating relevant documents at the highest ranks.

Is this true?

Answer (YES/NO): NO